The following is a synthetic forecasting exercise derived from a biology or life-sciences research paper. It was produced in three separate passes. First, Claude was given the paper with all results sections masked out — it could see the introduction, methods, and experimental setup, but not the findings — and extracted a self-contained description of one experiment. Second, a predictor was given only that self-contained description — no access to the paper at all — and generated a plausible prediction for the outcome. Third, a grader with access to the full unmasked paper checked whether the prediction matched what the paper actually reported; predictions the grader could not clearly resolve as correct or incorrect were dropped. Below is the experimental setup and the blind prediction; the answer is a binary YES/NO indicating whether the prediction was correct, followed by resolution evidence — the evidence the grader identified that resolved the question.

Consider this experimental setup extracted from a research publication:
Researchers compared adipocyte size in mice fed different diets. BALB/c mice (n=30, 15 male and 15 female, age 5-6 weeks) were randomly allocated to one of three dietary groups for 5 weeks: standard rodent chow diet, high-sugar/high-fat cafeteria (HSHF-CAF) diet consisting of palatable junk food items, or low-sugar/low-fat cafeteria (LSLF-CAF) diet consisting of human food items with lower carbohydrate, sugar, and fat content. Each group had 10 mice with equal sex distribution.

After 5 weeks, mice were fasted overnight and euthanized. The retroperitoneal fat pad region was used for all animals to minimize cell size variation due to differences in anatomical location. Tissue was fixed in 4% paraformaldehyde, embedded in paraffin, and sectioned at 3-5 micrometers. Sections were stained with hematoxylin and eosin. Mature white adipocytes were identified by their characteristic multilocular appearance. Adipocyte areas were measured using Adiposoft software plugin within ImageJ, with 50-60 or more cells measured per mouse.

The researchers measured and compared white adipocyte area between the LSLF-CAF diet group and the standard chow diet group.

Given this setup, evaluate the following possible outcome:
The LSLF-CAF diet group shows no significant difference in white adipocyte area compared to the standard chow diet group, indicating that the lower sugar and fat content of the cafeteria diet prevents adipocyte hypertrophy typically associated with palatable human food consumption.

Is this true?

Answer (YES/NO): NO